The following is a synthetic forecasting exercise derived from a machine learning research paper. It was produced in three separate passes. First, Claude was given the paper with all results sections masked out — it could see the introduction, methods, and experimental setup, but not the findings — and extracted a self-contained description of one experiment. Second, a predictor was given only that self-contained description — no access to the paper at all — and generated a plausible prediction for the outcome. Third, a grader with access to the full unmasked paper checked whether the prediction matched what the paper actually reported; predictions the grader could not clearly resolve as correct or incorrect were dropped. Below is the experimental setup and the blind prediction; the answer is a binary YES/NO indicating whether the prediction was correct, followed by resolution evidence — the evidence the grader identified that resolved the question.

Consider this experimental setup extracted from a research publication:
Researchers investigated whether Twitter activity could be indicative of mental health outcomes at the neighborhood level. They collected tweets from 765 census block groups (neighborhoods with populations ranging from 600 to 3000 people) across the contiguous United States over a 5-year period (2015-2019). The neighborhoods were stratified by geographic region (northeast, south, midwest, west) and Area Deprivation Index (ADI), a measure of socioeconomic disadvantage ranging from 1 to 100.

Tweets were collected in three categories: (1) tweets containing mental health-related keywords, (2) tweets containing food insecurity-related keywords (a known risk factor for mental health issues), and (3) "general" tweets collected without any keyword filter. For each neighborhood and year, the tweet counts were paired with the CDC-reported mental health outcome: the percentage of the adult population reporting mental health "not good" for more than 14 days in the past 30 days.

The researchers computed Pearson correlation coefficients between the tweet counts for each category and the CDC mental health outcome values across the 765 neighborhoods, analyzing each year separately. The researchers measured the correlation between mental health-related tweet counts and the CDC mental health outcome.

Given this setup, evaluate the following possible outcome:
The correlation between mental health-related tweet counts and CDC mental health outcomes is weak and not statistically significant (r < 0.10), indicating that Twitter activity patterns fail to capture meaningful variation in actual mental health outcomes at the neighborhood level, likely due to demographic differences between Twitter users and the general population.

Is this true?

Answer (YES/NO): NO